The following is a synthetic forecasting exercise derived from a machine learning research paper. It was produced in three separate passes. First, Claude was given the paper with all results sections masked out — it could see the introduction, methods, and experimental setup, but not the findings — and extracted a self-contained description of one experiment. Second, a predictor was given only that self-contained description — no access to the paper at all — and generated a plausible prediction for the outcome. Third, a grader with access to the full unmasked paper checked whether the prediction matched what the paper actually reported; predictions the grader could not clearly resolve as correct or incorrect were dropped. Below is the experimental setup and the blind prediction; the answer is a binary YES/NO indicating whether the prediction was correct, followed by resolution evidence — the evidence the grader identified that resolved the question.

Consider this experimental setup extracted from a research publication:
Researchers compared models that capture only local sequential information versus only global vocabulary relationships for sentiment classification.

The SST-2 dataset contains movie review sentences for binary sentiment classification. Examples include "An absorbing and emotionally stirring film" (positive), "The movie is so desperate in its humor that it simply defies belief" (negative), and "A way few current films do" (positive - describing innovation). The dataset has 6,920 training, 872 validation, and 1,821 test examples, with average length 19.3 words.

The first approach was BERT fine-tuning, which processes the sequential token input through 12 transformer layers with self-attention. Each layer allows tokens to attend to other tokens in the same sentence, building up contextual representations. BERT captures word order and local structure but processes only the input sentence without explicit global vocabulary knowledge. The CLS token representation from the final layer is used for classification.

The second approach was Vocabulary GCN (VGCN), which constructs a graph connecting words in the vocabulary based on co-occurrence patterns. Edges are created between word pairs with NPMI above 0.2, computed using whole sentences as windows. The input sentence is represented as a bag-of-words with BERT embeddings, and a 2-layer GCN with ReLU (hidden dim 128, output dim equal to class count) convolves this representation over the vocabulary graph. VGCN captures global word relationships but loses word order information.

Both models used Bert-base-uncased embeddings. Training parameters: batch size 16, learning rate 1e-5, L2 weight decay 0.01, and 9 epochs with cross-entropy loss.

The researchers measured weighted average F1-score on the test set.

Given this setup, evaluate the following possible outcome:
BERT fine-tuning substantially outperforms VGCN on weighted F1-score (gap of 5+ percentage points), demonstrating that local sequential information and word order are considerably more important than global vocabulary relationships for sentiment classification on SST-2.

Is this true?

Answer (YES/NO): YES